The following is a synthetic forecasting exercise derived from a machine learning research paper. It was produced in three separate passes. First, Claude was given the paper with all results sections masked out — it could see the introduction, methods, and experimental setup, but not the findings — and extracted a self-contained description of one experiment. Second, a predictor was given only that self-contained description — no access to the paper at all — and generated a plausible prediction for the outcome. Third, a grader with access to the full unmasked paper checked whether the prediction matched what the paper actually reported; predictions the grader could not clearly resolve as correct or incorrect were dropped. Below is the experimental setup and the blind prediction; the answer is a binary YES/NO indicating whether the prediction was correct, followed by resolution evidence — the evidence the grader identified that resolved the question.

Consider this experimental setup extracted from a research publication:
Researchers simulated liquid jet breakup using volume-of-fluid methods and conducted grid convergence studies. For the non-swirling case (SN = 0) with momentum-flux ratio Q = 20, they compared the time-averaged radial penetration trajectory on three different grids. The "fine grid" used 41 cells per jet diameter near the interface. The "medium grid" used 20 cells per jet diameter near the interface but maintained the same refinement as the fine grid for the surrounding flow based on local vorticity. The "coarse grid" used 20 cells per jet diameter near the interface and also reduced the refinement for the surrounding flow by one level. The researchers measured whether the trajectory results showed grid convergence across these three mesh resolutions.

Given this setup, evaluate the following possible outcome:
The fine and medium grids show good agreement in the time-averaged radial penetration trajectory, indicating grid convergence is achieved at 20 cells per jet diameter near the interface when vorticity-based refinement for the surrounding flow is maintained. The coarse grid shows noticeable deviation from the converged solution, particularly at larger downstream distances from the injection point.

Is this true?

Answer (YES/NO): NO